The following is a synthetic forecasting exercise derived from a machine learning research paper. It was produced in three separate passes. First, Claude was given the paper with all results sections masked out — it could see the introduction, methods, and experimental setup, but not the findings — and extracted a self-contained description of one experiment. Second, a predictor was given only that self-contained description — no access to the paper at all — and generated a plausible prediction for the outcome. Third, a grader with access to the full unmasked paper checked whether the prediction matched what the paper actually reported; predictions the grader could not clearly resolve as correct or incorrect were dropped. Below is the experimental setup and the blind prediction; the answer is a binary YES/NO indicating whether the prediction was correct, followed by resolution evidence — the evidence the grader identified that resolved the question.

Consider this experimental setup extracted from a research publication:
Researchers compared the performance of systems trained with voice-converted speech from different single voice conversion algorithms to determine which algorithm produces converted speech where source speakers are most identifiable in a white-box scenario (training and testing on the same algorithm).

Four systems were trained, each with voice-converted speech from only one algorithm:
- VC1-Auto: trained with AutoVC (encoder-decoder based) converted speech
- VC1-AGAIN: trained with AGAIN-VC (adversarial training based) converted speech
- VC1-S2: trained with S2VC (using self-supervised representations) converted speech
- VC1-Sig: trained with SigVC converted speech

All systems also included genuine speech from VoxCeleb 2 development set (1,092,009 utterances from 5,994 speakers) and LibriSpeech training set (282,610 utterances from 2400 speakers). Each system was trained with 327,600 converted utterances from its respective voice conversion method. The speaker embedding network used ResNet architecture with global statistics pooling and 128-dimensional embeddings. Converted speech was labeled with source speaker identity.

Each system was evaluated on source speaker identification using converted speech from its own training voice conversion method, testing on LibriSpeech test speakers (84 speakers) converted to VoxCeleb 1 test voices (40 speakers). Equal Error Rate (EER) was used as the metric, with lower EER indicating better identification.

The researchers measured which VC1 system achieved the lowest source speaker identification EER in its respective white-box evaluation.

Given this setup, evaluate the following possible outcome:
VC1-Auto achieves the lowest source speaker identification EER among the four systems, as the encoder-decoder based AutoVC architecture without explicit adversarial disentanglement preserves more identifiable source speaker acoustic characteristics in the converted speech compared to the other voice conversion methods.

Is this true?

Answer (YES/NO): NO